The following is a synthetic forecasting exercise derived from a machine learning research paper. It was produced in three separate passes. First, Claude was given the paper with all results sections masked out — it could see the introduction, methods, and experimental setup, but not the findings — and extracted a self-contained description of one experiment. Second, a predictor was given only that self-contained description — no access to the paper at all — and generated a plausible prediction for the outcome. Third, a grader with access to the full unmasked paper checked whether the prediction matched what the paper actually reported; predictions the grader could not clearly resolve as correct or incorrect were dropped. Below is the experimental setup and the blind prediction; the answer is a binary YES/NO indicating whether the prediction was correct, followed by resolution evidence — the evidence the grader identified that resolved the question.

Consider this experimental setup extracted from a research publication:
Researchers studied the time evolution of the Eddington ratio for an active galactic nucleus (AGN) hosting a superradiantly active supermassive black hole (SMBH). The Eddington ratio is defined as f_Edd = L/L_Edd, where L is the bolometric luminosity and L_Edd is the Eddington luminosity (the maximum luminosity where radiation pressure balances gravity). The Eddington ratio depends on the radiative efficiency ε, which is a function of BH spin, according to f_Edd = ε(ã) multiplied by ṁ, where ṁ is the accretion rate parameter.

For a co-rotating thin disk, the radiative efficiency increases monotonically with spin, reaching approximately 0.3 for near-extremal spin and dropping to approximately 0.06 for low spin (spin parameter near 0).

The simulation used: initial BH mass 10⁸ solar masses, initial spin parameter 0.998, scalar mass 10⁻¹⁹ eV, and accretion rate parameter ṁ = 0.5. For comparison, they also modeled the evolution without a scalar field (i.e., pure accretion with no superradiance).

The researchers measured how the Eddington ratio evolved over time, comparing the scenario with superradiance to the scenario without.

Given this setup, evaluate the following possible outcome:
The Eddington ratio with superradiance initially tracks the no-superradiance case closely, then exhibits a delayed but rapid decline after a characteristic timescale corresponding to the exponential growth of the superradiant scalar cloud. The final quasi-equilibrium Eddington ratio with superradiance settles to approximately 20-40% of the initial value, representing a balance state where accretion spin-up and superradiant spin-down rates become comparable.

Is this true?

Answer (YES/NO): NO